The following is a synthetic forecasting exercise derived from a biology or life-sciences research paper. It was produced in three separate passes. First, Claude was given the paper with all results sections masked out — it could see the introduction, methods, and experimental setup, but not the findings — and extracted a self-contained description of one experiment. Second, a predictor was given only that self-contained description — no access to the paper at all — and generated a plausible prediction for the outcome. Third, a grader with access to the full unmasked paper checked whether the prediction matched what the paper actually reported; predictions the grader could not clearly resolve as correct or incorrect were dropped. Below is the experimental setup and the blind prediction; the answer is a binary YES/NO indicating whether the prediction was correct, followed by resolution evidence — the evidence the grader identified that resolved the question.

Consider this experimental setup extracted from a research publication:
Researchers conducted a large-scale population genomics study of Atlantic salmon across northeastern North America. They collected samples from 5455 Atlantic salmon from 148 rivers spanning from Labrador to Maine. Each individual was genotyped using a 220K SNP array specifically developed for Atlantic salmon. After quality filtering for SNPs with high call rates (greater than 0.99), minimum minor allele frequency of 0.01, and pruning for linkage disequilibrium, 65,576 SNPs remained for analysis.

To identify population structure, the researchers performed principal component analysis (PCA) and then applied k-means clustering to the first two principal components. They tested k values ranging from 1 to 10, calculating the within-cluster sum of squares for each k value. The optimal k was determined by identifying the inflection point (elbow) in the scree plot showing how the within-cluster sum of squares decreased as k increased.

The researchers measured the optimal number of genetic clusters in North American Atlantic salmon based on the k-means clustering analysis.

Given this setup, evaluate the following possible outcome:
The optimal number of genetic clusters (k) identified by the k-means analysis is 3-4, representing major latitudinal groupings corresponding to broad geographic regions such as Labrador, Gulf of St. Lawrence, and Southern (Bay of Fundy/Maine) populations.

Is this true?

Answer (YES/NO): NO